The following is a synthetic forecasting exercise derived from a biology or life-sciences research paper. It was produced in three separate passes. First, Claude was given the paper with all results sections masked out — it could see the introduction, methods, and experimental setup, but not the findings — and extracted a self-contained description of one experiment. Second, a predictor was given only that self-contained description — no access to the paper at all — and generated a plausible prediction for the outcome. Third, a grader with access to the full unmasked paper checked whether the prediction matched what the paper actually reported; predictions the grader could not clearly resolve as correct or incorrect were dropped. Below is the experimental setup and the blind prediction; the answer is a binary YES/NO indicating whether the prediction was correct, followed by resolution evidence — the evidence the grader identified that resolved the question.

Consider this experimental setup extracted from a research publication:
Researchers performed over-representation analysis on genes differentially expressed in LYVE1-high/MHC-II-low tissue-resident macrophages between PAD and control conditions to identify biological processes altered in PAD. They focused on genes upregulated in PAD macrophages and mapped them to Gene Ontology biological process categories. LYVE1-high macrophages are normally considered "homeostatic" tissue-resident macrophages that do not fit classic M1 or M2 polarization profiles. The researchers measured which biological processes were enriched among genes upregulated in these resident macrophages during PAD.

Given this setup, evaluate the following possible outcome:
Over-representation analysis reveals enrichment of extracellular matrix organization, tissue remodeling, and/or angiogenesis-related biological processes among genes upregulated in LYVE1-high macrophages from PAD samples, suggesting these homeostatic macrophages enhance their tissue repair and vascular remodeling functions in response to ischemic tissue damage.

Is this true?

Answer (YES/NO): NO